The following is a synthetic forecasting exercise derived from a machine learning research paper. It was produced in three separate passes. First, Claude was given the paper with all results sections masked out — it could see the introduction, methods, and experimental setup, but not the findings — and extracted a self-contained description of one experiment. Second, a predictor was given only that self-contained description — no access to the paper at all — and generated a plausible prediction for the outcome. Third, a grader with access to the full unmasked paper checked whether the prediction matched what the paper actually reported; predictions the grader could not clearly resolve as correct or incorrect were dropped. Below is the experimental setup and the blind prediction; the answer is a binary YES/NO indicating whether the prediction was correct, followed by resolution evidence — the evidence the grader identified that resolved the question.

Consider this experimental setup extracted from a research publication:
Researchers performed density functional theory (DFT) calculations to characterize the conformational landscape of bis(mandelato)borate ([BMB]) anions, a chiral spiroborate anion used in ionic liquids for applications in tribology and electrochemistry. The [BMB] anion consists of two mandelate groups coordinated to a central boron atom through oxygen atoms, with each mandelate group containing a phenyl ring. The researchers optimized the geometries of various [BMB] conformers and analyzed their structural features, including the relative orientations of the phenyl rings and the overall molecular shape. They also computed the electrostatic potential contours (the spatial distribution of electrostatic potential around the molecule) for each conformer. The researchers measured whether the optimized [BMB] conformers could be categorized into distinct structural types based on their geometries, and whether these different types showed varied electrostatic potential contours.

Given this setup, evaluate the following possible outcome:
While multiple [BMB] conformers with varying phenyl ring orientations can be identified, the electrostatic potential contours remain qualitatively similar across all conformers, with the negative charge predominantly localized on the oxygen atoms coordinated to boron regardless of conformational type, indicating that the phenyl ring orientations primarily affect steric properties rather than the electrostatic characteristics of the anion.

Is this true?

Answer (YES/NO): NO